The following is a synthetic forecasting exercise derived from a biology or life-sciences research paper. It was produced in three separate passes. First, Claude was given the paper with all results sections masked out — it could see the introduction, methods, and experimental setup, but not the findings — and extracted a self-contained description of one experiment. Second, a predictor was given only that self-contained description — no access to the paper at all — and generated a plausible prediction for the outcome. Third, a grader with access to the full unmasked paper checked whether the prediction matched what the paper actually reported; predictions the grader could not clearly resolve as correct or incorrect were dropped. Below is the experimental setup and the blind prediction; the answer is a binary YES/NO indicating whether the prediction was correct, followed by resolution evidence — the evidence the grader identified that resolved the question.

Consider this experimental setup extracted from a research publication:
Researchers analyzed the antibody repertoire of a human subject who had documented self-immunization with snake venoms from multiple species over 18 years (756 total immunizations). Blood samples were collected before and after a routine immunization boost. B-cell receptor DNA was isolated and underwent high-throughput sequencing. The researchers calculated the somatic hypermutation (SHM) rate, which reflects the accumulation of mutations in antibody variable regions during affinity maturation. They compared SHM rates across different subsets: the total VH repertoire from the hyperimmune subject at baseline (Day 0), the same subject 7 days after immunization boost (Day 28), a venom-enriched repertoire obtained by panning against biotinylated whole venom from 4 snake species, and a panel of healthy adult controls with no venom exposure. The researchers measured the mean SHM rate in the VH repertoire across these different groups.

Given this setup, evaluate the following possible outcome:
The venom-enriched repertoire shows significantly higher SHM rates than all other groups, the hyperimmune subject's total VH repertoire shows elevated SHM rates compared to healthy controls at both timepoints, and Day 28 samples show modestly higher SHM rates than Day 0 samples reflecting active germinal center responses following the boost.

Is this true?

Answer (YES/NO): YES